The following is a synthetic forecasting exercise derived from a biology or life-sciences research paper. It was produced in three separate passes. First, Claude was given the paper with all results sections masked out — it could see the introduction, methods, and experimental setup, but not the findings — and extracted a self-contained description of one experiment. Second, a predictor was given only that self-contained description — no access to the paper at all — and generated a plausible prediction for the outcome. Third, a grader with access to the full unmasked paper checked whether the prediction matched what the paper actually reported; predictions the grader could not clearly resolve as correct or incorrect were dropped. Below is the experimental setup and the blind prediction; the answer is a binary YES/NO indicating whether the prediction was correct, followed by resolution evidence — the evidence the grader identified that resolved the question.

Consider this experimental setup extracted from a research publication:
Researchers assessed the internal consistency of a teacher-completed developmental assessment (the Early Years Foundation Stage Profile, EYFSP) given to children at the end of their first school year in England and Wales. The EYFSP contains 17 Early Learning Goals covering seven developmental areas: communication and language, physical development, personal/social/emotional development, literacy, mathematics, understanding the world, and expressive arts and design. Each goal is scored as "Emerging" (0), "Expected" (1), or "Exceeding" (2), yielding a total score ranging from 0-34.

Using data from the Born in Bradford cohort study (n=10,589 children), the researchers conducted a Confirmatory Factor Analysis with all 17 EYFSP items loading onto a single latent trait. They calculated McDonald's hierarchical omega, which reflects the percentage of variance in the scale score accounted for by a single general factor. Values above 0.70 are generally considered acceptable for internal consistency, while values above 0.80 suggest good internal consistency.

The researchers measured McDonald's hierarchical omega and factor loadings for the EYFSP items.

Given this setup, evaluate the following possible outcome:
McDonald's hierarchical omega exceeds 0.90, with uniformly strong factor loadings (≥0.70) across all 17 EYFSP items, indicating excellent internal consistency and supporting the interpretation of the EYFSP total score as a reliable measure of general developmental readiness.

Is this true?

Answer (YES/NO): NO